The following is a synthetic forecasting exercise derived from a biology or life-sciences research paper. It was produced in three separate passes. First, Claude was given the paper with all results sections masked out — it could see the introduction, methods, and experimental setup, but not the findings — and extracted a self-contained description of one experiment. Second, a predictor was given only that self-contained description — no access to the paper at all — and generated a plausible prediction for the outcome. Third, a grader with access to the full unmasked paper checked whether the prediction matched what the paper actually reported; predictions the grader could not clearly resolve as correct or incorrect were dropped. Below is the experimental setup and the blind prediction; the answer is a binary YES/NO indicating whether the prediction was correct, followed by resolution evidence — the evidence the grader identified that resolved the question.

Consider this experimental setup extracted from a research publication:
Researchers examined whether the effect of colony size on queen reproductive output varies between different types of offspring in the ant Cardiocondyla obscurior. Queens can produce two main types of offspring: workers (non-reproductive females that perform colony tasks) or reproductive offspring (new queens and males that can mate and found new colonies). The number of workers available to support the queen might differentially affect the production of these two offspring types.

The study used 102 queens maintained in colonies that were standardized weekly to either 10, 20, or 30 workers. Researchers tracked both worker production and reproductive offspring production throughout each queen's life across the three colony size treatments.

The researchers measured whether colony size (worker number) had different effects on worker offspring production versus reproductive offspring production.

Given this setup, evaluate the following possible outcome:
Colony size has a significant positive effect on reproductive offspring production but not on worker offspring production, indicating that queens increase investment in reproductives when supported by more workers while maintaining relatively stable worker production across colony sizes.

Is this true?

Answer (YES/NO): YES